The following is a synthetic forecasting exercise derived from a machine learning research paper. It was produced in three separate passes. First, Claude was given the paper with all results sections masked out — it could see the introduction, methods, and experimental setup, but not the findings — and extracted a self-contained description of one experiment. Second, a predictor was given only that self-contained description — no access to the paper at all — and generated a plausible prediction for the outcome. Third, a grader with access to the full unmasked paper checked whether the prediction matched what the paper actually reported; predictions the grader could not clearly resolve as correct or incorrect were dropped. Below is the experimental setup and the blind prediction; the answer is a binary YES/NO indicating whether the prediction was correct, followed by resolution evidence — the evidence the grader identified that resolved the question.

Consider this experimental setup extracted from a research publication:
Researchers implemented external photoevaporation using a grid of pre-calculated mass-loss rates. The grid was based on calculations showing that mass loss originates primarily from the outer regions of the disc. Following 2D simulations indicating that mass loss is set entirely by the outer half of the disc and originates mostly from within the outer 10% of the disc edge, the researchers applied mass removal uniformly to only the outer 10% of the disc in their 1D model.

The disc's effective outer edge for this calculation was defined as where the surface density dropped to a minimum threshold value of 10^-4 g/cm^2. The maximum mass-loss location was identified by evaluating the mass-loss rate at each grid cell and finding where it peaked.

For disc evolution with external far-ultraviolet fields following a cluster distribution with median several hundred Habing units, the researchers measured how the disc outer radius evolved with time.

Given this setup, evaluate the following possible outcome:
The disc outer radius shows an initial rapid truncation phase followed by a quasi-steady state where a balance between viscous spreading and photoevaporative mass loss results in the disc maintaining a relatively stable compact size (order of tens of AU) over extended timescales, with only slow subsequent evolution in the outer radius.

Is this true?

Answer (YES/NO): NO